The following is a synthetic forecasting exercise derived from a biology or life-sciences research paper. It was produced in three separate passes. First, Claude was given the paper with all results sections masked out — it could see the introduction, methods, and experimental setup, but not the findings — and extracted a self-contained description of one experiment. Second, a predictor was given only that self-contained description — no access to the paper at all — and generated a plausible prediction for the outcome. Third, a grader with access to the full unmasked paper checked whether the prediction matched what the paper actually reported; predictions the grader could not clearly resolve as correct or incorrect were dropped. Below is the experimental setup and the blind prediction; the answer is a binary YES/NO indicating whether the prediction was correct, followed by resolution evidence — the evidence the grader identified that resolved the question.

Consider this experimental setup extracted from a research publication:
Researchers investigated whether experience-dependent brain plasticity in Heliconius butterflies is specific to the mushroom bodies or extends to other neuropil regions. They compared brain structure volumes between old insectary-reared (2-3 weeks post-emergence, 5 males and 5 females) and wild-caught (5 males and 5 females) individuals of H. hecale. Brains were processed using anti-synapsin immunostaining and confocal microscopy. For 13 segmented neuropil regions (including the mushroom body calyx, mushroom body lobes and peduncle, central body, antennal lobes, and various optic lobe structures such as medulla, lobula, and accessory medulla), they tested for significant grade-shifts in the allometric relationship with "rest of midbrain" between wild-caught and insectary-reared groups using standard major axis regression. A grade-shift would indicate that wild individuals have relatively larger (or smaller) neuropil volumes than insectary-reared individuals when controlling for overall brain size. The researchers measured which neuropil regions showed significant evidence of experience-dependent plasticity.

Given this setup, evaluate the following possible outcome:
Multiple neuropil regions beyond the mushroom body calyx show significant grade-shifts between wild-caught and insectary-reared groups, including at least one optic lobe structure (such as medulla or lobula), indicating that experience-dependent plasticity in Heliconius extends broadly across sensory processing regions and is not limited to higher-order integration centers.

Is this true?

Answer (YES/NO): NO